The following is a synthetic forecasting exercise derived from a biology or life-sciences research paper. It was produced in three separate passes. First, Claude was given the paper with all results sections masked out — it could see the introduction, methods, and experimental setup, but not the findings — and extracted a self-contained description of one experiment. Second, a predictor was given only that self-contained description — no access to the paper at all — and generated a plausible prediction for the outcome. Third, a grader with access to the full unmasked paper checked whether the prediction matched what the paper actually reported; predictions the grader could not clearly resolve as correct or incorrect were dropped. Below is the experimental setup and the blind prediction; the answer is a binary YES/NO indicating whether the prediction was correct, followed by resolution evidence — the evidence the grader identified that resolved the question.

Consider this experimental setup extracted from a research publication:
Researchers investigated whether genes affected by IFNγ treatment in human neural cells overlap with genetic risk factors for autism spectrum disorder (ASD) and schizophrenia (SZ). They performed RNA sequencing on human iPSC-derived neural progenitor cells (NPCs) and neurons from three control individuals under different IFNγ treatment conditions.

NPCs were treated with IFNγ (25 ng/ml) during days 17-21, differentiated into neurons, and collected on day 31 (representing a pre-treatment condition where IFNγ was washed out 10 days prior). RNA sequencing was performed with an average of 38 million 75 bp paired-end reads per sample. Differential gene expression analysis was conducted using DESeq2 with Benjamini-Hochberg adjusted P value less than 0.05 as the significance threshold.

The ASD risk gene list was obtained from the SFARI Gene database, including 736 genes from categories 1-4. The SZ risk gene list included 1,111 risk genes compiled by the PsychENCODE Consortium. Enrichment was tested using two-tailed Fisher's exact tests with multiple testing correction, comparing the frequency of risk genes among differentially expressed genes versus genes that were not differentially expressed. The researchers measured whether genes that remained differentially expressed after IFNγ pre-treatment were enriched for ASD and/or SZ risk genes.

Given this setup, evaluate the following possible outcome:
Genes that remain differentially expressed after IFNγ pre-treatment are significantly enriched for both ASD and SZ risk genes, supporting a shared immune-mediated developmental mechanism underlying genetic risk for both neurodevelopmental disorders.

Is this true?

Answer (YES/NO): NO